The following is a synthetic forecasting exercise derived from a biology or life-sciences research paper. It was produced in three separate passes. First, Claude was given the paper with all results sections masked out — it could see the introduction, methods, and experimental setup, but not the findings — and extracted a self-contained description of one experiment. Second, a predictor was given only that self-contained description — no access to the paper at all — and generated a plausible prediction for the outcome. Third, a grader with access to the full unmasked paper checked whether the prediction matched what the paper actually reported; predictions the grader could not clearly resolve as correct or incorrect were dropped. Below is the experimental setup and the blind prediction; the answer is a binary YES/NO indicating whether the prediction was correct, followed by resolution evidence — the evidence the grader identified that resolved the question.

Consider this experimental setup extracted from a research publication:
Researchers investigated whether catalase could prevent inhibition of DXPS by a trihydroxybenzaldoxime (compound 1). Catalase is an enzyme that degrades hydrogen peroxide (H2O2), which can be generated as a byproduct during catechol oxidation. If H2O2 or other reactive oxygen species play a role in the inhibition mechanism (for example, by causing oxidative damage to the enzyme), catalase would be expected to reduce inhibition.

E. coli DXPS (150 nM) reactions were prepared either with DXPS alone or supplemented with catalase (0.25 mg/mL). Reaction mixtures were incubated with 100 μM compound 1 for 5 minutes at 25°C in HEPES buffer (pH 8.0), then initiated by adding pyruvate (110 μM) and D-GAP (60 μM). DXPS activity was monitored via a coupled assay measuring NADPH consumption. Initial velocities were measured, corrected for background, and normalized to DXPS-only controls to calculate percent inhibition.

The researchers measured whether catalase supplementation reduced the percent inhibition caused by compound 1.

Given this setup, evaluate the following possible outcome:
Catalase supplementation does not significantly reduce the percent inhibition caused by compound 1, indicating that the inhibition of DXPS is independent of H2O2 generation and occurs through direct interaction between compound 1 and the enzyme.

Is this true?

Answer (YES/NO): YES